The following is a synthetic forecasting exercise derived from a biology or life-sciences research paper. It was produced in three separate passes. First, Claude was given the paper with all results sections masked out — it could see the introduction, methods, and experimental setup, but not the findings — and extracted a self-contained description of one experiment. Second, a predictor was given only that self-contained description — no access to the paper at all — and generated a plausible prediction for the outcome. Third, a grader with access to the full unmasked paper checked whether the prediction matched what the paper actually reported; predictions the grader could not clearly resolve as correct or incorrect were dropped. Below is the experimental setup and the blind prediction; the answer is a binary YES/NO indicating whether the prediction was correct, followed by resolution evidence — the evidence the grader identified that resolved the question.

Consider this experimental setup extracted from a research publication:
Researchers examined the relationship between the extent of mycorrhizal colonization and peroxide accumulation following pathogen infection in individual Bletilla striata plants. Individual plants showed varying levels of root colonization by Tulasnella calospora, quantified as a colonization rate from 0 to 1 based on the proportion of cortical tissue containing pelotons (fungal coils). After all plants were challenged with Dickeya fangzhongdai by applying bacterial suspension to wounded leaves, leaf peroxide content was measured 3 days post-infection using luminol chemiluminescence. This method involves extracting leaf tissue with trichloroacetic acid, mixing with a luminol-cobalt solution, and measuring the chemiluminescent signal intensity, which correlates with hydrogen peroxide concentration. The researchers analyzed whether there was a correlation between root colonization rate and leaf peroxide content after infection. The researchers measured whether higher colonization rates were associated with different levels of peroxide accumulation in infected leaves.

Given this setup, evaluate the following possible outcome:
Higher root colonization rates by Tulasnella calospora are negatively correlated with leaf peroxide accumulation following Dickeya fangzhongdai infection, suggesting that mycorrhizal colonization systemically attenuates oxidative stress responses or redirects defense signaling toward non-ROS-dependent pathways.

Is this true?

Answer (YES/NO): NO